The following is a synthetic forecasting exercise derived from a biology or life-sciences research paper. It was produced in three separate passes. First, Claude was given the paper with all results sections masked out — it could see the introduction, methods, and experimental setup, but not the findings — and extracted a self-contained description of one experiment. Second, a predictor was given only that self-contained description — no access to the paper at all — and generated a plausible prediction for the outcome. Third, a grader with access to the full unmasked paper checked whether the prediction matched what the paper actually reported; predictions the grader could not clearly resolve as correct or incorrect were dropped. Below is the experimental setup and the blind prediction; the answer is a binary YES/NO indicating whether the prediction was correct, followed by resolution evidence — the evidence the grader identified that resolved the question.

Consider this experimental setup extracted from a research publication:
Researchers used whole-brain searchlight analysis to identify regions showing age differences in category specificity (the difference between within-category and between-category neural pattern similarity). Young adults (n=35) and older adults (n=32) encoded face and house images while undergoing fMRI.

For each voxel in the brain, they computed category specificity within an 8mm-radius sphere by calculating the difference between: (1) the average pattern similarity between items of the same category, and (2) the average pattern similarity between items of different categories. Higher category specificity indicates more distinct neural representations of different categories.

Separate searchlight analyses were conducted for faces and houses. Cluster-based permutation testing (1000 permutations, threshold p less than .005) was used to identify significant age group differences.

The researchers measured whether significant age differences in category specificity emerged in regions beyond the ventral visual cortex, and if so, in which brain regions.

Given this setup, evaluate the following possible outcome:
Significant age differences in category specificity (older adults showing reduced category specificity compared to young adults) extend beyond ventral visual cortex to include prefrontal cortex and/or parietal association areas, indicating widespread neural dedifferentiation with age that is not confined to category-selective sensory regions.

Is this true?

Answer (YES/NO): NO